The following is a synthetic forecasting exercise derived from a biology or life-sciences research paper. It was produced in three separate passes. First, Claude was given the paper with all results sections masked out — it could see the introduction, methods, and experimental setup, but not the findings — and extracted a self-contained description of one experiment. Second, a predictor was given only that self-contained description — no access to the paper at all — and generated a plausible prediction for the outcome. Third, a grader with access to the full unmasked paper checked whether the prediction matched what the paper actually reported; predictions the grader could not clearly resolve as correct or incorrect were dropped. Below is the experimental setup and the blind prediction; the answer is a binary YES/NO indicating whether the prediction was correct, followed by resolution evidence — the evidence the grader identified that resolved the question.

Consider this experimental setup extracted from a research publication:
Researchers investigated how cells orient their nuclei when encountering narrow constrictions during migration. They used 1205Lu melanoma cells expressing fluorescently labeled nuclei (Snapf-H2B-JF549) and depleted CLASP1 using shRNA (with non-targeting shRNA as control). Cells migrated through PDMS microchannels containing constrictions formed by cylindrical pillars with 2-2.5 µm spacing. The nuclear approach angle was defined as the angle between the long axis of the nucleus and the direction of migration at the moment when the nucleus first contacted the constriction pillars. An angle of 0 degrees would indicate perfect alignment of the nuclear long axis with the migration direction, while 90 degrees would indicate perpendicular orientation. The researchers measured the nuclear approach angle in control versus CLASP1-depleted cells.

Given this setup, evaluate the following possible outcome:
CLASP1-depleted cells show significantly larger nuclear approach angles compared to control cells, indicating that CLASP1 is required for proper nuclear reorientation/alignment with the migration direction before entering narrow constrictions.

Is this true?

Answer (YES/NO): YES